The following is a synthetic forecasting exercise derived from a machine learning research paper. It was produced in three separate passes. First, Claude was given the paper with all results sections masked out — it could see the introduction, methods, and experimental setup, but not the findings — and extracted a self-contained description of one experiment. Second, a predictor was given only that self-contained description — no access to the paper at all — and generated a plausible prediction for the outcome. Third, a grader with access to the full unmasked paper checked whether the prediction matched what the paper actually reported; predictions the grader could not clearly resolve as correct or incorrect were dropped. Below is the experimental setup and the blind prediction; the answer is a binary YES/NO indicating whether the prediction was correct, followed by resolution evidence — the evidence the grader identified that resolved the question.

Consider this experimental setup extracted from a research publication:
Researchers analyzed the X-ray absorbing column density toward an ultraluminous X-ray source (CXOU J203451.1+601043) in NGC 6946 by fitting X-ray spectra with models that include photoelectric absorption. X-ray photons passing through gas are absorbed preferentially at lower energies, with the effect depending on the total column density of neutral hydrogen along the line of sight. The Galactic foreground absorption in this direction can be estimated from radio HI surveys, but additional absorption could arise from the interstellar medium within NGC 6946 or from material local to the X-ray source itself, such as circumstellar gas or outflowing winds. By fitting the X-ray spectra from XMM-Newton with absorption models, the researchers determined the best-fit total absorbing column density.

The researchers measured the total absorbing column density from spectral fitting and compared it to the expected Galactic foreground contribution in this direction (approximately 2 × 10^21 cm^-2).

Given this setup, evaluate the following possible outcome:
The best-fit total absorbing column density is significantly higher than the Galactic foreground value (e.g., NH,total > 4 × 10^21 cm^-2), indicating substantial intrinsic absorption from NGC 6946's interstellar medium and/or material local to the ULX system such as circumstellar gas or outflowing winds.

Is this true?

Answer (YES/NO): YES